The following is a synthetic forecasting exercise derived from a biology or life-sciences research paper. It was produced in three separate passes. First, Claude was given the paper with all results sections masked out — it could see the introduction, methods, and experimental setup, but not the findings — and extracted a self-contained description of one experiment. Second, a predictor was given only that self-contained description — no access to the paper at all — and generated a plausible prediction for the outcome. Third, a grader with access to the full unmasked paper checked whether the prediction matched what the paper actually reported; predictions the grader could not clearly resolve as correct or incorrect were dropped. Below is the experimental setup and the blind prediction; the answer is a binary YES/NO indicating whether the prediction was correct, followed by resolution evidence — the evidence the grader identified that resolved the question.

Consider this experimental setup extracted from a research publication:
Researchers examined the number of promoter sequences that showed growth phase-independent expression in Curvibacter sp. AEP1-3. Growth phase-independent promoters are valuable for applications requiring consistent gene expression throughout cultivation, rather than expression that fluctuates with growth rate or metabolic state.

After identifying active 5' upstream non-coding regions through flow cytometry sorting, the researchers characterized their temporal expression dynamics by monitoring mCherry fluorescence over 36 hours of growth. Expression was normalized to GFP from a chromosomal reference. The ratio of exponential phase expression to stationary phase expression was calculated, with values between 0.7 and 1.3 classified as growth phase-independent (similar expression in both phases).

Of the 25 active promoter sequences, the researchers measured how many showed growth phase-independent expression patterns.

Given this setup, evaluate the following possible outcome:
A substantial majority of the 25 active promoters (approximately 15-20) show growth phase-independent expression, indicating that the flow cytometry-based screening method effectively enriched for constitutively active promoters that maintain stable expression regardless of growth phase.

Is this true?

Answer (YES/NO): NO